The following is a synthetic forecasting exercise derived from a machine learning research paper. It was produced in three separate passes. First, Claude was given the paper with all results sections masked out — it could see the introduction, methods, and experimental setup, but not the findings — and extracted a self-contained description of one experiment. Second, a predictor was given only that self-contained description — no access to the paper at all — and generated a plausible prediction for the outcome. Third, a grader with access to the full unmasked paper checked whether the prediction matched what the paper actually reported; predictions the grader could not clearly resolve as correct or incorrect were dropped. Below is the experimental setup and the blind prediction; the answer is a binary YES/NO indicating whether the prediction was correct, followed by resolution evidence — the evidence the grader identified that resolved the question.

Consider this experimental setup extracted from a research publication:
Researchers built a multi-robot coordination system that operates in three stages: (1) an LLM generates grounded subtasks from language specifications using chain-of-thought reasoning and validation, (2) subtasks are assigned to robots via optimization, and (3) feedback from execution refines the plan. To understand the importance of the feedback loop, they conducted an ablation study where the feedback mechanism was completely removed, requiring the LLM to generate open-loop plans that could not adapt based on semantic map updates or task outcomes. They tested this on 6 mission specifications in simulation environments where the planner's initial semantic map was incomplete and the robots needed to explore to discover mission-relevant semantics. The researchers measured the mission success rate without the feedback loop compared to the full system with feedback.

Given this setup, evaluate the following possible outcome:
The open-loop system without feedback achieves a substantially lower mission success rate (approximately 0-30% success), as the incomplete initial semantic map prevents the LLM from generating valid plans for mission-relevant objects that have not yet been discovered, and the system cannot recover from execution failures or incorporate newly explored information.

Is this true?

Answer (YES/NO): YES